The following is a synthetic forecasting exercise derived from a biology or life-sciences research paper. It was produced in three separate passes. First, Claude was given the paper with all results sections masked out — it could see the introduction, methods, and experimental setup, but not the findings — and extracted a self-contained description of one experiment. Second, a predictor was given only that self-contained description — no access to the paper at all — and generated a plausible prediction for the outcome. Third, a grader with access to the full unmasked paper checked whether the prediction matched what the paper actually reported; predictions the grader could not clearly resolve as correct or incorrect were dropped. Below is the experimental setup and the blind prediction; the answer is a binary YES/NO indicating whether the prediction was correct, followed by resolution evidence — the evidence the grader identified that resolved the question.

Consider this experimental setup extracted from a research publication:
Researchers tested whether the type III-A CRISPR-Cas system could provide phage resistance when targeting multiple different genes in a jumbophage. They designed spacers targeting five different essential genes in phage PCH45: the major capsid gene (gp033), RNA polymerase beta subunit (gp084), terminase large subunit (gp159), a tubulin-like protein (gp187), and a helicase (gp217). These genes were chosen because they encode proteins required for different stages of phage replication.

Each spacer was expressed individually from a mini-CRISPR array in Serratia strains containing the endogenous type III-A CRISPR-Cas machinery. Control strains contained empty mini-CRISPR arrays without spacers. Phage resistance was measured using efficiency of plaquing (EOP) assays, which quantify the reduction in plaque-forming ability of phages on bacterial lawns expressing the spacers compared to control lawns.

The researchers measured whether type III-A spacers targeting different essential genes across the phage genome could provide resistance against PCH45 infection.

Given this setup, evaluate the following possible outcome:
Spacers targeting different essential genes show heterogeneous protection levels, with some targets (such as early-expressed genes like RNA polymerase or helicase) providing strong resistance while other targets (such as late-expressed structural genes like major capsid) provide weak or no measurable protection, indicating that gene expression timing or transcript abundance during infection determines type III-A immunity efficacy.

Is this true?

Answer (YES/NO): NO